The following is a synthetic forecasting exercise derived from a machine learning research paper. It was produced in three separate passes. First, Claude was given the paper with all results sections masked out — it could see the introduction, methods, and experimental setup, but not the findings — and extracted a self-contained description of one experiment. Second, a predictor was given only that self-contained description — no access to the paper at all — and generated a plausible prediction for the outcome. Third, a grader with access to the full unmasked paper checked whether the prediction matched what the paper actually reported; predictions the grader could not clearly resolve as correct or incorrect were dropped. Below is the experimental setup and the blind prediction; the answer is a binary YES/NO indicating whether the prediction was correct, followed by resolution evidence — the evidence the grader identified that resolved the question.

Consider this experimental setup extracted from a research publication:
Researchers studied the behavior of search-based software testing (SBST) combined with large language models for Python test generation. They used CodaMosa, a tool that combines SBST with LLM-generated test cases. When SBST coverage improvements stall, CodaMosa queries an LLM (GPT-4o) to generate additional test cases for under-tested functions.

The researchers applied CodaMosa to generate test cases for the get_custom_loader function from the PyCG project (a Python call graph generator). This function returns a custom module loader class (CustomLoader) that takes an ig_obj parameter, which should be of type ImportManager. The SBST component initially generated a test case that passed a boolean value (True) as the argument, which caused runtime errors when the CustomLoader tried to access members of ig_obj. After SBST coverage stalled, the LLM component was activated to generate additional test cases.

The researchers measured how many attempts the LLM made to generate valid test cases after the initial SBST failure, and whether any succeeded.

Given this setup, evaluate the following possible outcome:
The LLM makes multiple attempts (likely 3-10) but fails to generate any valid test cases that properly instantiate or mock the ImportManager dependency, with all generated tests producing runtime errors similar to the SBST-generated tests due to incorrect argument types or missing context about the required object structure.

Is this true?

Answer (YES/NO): NO